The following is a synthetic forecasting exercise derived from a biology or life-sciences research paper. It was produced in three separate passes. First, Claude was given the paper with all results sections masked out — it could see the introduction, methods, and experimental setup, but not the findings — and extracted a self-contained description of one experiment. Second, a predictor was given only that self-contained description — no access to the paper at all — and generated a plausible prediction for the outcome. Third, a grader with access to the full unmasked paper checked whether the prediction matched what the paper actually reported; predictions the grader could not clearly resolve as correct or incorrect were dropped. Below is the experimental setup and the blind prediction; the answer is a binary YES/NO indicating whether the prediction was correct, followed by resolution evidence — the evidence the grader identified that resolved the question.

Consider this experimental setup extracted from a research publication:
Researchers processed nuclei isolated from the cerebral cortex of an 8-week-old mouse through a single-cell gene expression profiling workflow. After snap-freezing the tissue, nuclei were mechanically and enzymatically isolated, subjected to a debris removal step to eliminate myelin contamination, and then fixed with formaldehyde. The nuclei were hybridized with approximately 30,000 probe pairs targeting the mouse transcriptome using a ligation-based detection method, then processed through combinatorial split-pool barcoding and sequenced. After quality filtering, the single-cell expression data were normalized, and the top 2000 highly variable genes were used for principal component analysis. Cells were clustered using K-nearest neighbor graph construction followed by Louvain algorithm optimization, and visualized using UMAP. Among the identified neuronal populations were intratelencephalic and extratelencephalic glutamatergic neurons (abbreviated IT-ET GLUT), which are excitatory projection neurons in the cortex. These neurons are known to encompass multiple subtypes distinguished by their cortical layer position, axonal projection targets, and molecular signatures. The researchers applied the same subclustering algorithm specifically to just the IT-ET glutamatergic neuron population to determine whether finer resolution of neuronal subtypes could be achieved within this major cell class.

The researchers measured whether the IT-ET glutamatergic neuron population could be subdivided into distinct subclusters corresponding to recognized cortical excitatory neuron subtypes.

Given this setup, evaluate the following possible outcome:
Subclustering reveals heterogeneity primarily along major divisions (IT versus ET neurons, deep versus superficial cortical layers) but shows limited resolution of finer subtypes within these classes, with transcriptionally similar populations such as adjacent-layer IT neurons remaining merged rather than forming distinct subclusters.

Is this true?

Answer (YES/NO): NO